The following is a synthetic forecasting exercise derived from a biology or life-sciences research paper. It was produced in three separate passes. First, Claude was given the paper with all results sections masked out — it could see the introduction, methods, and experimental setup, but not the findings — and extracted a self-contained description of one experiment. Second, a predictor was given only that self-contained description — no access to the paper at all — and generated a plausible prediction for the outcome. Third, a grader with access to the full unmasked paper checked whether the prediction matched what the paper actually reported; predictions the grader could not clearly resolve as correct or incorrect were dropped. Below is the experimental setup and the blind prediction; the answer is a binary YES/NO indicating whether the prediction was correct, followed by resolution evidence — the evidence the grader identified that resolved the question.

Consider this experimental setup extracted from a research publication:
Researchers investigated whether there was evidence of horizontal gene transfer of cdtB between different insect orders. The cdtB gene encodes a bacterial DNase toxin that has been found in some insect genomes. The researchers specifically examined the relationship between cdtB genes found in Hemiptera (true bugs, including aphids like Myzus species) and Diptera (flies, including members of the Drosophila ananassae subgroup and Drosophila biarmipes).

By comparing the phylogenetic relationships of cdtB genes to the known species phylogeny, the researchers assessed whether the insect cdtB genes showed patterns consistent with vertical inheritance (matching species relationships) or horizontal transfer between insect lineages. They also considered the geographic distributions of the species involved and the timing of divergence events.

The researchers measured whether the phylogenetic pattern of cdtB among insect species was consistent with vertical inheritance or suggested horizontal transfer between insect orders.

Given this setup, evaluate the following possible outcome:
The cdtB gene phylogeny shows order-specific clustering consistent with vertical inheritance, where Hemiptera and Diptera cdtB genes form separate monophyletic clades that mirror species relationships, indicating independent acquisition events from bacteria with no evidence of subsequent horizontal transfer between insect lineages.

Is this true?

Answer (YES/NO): NO